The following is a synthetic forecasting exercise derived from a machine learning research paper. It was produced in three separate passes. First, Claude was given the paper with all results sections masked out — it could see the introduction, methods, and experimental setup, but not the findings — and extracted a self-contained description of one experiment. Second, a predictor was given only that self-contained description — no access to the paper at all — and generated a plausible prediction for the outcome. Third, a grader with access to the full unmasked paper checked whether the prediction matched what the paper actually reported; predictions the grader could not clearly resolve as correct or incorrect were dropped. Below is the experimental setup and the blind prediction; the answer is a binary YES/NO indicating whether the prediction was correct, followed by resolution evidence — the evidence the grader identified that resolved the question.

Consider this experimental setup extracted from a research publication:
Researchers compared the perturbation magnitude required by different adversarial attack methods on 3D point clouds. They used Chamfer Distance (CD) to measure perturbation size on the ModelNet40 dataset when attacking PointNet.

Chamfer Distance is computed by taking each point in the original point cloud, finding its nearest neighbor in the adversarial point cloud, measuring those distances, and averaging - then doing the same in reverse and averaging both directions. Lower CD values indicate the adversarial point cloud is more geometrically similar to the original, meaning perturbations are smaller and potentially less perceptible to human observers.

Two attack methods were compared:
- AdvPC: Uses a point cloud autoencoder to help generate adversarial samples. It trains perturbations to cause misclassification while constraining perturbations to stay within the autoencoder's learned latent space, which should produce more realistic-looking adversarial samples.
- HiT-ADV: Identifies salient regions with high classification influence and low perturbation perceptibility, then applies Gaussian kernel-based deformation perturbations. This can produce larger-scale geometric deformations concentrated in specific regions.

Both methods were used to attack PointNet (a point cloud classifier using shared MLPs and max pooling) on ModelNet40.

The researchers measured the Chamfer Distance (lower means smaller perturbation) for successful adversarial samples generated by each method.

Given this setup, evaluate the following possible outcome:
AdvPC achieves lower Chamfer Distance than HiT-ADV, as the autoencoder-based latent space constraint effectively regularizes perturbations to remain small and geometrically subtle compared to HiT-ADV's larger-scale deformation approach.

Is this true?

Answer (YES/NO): YES